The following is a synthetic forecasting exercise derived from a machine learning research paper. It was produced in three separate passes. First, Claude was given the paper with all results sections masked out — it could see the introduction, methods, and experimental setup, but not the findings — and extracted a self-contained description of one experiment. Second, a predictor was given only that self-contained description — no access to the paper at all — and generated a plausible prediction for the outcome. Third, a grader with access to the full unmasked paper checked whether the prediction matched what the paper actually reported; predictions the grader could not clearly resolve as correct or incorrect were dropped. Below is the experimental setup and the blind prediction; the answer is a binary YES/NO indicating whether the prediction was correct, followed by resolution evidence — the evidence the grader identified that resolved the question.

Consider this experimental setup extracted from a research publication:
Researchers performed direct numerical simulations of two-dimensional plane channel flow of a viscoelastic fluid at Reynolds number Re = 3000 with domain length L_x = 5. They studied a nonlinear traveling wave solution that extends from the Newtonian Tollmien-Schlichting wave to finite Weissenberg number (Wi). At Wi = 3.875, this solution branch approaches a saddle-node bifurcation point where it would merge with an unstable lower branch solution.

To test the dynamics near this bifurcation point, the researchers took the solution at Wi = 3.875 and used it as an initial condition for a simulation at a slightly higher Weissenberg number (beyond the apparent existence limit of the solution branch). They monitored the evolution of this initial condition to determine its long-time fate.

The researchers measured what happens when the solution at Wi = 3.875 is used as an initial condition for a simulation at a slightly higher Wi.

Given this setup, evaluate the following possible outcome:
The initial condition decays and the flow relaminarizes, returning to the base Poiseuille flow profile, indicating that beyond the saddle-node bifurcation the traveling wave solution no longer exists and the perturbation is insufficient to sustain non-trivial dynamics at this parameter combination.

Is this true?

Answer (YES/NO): YES